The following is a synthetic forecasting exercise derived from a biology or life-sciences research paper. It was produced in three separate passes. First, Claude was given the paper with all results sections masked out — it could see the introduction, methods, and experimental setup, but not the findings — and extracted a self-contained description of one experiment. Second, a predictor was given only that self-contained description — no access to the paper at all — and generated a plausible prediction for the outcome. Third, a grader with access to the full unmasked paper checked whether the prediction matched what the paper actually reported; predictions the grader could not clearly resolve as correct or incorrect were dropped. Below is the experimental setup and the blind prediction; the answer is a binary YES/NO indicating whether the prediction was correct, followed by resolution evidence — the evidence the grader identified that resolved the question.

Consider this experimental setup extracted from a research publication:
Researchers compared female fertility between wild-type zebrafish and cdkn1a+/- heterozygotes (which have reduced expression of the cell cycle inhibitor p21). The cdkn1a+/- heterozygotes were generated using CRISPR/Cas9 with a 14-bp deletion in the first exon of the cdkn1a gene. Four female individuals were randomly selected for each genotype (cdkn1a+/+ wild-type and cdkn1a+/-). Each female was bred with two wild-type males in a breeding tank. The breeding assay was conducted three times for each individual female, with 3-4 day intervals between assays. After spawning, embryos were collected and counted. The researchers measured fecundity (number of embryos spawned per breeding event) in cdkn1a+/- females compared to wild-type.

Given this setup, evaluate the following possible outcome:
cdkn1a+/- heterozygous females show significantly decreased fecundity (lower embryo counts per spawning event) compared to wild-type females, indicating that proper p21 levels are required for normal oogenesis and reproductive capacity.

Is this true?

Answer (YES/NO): YES